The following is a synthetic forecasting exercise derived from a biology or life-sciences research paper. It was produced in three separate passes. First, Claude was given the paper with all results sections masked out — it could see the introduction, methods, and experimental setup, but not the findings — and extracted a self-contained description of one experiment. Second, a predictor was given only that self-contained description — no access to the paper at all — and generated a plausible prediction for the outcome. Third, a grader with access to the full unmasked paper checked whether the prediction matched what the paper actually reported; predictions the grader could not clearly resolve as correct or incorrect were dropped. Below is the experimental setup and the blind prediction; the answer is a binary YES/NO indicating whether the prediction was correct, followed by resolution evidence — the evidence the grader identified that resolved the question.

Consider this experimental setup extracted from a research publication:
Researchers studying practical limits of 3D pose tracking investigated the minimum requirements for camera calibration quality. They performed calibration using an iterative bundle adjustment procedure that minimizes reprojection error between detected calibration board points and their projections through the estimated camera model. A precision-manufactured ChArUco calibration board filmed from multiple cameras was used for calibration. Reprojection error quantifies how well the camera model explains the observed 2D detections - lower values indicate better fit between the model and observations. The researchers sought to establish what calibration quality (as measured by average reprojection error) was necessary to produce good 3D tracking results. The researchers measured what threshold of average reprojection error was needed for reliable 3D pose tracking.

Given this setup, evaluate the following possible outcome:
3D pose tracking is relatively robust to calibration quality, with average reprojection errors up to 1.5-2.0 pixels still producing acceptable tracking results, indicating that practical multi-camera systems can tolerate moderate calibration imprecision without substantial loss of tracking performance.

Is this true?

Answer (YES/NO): NO